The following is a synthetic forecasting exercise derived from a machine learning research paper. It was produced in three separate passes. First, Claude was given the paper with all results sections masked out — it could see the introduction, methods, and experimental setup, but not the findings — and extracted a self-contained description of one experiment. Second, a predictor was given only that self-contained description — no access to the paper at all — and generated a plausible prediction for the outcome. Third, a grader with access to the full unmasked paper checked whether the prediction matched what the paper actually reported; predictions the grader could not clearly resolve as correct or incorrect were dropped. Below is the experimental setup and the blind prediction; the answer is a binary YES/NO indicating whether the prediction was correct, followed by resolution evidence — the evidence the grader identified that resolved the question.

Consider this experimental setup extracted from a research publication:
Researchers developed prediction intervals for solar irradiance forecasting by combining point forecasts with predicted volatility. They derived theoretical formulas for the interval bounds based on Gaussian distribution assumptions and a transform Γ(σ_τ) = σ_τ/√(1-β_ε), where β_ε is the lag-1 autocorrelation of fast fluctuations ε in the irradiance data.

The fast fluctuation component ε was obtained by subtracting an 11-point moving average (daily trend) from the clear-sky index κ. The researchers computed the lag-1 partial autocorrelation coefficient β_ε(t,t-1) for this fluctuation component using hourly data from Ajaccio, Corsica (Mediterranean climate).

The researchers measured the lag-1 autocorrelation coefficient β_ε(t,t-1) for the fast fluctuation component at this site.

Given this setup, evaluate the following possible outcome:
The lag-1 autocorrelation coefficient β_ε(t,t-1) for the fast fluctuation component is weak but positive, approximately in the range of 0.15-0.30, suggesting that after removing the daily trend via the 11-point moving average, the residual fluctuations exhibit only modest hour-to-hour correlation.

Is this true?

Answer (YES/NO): NO